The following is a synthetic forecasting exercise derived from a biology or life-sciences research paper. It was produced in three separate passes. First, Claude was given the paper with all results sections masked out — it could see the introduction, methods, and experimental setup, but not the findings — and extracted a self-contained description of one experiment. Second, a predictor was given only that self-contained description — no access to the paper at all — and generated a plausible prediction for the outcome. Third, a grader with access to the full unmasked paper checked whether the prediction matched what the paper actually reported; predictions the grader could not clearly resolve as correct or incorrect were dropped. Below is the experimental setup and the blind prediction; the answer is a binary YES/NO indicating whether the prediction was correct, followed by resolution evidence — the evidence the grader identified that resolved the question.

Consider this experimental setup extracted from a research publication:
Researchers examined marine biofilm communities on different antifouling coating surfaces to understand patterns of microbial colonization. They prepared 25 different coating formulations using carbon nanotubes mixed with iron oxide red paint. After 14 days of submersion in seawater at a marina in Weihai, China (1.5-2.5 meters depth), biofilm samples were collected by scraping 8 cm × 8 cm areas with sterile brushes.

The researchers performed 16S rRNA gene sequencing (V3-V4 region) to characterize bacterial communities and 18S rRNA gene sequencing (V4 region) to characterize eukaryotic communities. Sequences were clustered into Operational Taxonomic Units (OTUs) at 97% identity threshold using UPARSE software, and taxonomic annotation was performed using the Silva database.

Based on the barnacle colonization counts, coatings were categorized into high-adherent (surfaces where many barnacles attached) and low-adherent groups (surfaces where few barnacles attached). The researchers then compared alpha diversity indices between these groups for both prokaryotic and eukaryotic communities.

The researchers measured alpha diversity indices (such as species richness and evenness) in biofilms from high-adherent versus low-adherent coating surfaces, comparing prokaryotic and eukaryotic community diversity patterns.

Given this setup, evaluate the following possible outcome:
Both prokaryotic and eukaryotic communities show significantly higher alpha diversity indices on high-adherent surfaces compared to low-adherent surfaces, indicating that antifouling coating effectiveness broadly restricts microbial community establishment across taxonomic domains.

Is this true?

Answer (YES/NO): NO